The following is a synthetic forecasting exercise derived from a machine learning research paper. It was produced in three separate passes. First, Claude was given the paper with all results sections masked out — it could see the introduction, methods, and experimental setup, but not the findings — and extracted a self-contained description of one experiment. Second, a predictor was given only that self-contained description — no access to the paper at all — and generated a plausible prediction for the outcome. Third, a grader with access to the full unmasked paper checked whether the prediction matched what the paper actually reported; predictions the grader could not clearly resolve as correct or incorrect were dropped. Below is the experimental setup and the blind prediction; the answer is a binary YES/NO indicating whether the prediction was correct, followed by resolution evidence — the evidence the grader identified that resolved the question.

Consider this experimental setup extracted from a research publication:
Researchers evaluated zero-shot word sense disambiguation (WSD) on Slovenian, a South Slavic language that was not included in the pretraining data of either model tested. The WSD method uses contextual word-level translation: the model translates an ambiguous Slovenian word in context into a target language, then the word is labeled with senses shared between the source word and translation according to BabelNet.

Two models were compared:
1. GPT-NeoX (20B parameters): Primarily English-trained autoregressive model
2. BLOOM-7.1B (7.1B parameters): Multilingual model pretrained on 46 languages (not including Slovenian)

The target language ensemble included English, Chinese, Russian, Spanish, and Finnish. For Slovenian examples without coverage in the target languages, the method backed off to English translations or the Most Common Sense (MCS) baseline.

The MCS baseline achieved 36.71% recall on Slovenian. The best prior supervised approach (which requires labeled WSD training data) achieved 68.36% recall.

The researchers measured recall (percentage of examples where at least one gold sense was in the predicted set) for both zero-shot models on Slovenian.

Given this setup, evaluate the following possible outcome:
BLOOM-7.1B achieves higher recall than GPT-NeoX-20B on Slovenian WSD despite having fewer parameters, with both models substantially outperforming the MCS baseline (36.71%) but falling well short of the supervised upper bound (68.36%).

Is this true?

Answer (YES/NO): NO